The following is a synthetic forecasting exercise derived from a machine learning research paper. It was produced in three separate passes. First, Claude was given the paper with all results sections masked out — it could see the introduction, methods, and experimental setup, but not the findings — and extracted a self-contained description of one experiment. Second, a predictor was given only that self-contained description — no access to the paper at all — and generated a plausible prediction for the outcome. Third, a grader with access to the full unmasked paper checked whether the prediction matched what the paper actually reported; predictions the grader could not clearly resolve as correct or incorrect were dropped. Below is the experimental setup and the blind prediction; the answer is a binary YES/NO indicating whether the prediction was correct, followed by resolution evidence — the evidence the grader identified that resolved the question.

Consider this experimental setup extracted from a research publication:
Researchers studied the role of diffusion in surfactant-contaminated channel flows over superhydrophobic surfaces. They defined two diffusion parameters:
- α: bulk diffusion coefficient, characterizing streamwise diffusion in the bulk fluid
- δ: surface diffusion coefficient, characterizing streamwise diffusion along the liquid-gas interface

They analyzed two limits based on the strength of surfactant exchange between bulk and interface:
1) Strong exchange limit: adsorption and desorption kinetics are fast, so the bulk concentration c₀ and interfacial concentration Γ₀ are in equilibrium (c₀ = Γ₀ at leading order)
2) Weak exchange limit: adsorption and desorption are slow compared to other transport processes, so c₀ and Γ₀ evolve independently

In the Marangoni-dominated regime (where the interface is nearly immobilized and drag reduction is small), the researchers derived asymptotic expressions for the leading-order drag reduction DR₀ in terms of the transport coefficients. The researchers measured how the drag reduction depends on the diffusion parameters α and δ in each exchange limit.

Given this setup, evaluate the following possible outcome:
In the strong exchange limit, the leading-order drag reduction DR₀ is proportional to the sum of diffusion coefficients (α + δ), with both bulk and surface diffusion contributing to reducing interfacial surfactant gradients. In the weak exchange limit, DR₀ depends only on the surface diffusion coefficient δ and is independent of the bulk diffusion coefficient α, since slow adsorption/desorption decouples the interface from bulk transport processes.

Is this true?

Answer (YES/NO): NO